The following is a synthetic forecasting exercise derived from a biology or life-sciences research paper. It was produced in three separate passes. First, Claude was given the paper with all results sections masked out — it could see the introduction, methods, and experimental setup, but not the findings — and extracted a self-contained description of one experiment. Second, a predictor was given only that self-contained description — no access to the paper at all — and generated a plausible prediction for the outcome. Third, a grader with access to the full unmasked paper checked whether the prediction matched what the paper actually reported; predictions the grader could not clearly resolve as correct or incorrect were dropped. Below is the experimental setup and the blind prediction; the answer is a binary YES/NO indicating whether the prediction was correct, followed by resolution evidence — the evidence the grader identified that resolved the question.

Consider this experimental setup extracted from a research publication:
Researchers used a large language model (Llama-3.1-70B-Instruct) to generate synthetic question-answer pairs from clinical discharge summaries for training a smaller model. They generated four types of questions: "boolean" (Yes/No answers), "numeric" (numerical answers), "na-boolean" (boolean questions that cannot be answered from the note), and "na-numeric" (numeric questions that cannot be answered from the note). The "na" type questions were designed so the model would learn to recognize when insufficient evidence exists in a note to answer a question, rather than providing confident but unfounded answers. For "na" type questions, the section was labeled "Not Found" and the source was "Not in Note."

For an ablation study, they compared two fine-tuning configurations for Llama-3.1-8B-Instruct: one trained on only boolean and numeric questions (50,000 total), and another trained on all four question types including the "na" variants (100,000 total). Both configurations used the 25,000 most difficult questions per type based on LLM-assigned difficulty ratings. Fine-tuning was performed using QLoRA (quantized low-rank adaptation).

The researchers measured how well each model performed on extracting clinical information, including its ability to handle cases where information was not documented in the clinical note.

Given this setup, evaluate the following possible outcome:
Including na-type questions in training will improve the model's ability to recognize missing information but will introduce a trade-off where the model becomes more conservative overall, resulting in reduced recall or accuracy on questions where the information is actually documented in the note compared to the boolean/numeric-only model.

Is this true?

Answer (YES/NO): NO